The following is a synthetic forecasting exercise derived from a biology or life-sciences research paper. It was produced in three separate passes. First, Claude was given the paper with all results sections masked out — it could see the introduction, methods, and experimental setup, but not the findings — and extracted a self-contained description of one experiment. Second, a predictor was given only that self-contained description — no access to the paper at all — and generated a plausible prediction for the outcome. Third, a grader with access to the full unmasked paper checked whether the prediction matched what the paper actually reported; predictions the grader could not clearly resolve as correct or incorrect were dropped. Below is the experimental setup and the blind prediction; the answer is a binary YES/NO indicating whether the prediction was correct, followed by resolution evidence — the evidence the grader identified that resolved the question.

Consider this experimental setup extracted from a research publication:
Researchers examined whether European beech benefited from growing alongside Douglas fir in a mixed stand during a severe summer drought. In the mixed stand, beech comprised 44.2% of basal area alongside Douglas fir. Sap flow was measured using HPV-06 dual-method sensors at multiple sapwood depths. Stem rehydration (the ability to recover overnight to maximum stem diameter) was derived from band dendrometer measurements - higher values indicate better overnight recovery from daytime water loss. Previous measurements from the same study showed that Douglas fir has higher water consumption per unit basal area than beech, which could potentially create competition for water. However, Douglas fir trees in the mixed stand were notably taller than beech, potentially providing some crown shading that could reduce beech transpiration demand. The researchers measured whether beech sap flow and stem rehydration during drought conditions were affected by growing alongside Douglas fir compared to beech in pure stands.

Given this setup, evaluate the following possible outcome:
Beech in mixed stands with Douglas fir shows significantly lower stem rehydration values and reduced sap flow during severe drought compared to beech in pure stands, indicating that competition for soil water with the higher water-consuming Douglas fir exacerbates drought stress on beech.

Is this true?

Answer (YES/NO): NO